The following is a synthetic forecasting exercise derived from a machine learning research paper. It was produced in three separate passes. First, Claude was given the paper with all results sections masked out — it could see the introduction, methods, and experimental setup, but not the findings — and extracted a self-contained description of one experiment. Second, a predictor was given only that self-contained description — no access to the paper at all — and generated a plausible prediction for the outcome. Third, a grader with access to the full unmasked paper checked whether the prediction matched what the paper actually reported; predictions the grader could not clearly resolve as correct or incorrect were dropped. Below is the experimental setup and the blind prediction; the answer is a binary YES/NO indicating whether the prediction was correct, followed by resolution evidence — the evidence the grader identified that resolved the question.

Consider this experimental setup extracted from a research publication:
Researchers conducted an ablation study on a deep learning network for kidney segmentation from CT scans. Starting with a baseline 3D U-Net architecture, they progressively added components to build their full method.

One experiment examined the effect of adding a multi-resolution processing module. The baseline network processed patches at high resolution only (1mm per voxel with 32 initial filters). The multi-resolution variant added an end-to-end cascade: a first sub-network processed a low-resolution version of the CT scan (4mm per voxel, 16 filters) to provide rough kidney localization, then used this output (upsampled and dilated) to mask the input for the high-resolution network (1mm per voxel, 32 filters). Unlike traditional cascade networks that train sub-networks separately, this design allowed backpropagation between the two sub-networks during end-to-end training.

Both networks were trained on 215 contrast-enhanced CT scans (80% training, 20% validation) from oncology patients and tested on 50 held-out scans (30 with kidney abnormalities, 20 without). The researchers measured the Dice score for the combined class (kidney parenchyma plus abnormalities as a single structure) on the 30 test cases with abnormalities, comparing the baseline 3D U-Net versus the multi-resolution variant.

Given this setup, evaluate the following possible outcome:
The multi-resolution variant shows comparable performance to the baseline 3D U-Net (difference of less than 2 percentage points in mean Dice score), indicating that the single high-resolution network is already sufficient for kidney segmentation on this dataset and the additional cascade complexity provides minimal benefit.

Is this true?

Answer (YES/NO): NO